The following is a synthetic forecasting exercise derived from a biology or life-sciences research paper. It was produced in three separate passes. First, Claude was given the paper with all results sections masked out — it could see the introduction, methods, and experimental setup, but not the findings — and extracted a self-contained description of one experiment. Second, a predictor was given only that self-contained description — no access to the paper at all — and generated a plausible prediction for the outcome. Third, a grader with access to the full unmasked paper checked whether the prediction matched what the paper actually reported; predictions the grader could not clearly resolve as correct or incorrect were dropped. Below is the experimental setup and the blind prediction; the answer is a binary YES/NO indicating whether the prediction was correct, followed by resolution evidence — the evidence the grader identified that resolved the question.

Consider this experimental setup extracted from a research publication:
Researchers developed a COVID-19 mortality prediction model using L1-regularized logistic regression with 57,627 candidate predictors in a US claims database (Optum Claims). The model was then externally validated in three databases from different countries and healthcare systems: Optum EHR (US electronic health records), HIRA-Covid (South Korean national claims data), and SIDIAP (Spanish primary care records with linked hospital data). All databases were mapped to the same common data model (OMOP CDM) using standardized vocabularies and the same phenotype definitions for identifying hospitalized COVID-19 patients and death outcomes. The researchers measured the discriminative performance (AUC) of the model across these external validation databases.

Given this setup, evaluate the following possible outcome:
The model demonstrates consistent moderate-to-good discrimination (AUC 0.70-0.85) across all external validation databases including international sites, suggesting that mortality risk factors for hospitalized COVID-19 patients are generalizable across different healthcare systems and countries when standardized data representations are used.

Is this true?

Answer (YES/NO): NO